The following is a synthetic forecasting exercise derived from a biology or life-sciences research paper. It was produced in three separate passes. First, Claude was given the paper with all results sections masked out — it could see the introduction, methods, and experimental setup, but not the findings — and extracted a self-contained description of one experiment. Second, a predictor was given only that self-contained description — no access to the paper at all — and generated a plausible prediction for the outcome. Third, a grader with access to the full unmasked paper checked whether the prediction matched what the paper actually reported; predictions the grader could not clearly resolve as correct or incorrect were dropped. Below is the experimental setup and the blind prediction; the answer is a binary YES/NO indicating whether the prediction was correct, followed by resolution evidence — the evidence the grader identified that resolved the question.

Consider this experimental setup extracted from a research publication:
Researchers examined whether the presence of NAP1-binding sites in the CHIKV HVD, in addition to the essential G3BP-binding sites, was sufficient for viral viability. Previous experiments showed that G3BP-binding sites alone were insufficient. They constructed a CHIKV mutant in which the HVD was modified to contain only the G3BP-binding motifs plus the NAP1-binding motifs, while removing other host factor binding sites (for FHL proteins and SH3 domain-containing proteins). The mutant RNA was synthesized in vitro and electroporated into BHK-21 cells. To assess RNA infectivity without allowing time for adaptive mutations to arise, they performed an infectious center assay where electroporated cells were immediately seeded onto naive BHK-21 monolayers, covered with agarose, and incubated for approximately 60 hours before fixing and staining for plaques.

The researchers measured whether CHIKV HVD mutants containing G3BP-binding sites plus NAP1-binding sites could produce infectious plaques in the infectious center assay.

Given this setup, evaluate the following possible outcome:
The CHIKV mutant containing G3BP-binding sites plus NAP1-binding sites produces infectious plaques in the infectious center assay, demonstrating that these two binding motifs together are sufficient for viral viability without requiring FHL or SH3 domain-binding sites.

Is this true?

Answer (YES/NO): YES